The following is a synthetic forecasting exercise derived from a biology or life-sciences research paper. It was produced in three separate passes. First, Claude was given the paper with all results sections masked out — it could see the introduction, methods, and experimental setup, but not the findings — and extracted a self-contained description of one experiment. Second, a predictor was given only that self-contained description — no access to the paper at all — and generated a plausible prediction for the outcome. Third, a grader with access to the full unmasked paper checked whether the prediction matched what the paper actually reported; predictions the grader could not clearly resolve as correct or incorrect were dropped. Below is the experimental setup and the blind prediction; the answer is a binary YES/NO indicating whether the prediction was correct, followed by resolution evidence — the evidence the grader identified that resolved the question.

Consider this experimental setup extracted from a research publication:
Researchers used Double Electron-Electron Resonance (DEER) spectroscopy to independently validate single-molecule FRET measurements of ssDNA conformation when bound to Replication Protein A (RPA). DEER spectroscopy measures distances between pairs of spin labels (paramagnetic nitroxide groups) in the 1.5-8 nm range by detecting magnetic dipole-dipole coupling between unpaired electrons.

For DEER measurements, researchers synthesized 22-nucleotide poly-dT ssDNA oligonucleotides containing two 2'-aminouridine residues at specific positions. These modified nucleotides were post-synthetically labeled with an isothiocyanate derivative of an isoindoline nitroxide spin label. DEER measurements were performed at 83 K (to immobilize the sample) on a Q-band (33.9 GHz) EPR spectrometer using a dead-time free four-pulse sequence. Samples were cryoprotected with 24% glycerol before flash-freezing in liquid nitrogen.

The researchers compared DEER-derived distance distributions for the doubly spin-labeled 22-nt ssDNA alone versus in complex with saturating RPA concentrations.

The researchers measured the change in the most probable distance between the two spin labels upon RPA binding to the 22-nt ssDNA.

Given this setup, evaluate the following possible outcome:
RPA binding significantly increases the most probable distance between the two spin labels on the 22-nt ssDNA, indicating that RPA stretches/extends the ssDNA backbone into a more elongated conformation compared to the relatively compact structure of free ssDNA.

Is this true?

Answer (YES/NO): NO